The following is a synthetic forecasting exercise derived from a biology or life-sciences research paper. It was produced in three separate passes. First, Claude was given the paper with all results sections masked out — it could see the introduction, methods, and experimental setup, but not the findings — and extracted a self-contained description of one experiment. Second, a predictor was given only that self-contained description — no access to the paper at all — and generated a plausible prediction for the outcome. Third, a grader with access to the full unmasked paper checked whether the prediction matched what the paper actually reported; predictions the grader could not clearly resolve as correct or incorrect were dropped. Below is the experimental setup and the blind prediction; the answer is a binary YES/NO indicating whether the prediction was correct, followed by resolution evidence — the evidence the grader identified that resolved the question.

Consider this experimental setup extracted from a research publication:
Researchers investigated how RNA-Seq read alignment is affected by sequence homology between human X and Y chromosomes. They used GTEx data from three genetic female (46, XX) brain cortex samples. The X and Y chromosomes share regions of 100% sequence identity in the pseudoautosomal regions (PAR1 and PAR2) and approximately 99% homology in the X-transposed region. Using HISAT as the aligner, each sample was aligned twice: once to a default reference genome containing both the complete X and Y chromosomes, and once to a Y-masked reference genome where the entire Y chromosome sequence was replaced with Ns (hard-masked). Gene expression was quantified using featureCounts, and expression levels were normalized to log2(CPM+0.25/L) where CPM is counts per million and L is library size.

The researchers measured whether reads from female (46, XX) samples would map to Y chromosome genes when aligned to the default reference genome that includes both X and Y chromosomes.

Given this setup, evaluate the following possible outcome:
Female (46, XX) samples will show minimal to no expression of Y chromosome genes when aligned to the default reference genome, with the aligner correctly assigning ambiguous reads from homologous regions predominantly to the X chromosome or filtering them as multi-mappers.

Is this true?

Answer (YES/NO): NO